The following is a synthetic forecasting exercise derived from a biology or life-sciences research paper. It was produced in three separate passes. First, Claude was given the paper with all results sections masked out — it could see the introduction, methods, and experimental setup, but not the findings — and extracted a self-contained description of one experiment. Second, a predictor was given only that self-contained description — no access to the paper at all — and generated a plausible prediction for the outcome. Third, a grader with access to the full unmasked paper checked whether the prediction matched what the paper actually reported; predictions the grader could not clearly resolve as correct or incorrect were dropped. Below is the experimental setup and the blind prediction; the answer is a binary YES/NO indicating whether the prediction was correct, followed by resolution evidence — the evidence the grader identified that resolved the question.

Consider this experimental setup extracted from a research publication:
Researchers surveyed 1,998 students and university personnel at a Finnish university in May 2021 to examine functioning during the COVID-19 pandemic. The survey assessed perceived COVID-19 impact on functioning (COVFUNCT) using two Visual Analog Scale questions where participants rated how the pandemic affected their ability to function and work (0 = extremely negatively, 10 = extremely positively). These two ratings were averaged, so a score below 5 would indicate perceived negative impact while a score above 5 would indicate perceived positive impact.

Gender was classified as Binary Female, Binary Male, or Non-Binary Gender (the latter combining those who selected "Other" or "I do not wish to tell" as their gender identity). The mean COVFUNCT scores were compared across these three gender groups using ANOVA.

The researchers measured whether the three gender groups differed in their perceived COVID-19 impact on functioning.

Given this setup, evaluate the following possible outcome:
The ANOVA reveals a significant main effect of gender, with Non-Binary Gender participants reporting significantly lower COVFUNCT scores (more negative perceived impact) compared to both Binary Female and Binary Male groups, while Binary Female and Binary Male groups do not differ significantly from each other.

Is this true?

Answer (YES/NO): YES